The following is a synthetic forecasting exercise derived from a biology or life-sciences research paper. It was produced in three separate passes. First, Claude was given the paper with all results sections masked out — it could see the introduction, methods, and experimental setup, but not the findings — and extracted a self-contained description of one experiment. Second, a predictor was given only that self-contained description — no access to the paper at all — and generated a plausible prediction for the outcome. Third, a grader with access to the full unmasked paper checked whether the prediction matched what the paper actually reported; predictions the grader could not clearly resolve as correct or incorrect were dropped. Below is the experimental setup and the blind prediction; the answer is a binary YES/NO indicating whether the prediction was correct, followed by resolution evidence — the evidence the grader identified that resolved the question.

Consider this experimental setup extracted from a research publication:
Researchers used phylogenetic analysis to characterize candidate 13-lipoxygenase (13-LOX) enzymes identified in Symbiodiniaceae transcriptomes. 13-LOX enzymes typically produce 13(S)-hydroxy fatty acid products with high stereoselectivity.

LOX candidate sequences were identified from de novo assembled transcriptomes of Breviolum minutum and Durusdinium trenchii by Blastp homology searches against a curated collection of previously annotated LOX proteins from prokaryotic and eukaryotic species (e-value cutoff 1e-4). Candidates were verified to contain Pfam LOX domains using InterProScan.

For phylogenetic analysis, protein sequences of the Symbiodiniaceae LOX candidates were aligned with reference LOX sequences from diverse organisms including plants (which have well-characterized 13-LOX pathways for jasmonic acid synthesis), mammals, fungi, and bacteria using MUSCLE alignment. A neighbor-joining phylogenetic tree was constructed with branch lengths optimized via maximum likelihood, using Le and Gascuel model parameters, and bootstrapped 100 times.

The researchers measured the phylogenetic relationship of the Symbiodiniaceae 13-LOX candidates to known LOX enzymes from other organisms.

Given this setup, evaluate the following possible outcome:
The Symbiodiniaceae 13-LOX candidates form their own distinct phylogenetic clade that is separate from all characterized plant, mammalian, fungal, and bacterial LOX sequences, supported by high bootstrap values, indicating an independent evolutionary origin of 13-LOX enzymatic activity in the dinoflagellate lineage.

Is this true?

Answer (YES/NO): NO